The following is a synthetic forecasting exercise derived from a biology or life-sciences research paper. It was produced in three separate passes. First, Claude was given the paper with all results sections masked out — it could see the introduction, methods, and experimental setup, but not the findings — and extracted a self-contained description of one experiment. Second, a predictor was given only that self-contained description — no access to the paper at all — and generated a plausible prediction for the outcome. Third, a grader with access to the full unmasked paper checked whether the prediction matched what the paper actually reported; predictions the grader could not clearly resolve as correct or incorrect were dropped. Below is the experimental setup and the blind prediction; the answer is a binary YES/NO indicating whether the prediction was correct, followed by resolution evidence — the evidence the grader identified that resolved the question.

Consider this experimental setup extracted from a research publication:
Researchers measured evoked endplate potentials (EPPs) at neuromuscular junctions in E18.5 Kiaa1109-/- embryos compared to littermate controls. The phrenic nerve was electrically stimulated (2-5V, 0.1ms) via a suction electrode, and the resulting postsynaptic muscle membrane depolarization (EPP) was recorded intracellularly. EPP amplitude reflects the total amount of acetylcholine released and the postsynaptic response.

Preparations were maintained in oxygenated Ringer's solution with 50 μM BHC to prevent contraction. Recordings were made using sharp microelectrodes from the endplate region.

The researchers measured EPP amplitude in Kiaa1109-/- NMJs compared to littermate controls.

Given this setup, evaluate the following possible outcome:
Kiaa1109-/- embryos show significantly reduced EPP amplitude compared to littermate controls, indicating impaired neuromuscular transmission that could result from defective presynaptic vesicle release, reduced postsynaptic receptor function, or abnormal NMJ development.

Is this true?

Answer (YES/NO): YES